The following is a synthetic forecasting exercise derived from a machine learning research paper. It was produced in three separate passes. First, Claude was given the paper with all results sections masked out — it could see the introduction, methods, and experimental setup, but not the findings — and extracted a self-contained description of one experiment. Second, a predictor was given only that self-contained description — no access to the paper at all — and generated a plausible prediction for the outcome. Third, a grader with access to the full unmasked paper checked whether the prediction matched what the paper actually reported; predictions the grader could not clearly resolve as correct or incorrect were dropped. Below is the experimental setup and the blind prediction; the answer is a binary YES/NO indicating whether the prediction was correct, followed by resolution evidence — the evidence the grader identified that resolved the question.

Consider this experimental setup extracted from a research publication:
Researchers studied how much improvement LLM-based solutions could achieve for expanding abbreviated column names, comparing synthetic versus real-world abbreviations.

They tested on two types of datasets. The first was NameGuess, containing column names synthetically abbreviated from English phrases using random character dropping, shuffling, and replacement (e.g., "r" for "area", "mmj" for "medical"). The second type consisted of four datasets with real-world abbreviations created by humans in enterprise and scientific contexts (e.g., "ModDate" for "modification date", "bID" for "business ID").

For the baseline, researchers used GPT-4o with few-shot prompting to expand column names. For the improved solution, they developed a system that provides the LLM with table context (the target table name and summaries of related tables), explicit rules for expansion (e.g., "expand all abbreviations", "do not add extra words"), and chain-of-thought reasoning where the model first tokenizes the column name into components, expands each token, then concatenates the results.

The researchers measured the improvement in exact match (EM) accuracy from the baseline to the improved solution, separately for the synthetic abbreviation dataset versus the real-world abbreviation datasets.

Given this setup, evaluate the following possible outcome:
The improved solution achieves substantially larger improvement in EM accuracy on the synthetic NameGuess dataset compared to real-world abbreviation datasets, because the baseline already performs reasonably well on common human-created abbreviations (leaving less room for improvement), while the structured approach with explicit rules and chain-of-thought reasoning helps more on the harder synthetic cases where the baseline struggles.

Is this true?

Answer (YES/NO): NO